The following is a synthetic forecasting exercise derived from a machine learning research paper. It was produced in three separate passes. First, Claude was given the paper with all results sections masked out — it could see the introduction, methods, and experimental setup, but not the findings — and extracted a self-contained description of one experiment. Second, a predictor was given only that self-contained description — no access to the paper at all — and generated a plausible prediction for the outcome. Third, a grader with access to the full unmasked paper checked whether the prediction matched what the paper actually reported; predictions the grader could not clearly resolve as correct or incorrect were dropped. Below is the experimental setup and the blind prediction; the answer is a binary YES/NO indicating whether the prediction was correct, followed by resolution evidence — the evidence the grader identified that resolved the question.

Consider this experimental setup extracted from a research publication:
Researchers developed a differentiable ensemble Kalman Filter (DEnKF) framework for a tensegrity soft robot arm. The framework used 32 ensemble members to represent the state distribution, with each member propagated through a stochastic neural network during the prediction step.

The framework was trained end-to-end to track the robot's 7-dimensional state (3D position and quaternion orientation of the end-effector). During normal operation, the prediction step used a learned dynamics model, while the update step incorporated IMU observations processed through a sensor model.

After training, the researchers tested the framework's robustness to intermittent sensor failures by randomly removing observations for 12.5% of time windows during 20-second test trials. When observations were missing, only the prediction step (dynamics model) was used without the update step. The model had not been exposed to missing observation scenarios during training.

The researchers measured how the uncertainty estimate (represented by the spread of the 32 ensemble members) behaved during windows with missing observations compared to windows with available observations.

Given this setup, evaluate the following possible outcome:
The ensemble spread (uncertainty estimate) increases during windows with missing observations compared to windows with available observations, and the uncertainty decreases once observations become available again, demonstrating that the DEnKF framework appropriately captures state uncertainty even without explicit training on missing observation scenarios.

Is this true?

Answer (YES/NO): YES